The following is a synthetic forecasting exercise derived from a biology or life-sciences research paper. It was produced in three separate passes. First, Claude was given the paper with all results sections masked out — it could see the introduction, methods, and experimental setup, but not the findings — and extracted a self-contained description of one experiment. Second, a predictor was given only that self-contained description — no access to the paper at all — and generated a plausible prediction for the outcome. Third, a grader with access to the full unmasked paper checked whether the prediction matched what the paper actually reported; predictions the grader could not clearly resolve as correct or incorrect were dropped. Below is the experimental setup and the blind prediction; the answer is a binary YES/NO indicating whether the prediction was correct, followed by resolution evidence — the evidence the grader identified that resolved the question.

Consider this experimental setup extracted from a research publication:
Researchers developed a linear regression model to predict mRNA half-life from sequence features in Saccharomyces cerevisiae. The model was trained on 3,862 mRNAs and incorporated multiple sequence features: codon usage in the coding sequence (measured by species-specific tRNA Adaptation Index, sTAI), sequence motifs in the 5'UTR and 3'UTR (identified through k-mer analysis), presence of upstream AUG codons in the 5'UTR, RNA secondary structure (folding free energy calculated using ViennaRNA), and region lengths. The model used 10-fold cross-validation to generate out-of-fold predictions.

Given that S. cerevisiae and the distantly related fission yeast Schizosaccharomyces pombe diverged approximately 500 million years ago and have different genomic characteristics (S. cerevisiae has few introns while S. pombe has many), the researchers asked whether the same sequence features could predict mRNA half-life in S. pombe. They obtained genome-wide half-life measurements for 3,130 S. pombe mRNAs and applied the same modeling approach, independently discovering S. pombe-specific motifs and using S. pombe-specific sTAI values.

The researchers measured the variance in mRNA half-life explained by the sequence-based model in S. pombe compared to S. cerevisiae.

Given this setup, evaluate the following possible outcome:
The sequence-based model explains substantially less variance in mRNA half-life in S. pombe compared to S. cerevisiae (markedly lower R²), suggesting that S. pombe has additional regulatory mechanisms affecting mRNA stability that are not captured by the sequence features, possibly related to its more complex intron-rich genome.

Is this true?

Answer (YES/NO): NO